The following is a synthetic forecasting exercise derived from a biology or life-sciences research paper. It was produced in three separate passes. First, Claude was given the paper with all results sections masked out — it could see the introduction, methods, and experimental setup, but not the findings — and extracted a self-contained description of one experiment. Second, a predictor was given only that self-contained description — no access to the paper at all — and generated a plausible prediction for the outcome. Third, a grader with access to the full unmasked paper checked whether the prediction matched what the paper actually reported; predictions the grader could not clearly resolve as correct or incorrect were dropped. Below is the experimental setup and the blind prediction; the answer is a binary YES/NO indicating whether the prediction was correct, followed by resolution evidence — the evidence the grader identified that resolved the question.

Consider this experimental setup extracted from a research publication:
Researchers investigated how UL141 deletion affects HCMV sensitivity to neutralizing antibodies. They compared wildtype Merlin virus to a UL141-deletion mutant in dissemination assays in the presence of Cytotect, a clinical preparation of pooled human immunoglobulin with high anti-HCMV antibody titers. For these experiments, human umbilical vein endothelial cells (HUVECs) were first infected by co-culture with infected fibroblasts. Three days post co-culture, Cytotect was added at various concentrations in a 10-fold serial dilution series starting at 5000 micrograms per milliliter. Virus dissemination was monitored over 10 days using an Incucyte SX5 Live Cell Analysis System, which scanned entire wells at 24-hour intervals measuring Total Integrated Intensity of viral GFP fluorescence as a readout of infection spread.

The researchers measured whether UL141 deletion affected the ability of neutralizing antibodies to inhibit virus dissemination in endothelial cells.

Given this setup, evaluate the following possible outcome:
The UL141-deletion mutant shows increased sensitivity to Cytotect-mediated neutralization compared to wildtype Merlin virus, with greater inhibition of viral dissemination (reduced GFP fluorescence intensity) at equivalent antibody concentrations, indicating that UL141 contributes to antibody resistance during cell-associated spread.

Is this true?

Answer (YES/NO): YES